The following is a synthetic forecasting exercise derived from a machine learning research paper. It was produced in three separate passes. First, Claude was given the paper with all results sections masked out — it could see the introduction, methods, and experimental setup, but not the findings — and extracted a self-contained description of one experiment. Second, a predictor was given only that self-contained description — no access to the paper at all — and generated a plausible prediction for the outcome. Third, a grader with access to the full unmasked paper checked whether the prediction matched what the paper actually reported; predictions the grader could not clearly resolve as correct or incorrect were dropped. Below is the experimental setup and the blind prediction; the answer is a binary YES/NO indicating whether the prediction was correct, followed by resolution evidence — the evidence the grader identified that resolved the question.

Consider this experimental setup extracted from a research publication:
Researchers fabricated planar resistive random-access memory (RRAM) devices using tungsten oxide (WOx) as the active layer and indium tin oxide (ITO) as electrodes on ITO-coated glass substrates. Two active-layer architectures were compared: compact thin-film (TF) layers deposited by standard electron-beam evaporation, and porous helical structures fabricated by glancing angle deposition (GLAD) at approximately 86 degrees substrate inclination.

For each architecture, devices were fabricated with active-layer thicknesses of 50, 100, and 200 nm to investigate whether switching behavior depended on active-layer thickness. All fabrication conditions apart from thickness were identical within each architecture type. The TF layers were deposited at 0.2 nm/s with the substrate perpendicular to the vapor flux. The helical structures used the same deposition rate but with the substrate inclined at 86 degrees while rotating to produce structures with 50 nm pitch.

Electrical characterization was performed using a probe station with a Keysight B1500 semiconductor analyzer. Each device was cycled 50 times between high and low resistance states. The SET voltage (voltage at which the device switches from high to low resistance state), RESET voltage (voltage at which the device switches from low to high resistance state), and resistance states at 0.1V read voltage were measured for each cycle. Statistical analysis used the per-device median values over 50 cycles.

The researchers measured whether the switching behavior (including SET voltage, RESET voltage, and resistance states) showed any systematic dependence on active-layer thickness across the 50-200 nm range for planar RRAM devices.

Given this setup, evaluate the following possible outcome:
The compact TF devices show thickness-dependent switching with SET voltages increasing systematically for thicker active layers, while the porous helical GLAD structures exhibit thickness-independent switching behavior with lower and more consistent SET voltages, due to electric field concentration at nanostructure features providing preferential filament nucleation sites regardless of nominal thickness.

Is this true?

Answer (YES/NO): NO